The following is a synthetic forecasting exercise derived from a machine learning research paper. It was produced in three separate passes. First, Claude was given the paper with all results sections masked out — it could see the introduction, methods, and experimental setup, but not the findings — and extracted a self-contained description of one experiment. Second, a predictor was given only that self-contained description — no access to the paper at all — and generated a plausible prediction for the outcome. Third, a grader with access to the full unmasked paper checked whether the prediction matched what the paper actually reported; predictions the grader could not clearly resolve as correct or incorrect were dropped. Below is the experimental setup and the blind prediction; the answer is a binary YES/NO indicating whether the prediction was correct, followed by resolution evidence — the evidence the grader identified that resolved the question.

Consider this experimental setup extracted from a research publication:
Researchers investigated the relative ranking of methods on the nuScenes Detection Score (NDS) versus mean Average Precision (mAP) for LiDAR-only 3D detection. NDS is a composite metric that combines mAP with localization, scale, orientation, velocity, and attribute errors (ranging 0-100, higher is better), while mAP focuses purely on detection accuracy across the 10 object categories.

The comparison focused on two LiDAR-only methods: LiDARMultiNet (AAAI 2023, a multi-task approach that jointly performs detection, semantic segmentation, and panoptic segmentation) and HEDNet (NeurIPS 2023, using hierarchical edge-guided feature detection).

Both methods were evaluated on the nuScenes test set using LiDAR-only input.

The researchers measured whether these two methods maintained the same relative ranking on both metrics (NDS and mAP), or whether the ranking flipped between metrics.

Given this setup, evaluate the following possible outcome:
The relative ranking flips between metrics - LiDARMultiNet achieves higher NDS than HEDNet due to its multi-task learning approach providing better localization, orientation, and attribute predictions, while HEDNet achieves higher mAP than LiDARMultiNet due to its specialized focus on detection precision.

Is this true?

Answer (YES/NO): NO